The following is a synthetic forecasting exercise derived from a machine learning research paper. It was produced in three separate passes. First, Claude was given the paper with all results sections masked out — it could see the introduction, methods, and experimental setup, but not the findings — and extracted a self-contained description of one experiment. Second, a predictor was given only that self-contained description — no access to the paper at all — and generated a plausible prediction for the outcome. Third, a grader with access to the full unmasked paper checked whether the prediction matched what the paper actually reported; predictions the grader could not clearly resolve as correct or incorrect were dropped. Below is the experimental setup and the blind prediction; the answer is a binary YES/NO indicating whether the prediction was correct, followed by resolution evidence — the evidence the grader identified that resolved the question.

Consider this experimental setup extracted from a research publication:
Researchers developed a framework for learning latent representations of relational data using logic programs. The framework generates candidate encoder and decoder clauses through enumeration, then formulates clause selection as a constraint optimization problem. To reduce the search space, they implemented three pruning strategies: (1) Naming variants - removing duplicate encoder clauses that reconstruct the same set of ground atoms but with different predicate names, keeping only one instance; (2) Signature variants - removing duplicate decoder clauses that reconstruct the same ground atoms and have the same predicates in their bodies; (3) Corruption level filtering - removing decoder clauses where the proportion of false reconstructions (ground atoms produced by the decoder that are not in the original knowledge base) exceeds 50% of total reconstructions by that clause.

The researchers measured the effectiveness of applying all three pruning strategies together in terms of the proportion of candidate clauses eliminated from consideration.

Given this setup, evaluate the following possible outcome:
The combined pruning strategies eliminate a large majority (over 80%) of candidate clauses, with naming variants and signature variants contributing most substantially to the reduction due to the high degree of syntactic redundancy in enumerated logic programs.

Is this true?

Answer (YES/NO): NO